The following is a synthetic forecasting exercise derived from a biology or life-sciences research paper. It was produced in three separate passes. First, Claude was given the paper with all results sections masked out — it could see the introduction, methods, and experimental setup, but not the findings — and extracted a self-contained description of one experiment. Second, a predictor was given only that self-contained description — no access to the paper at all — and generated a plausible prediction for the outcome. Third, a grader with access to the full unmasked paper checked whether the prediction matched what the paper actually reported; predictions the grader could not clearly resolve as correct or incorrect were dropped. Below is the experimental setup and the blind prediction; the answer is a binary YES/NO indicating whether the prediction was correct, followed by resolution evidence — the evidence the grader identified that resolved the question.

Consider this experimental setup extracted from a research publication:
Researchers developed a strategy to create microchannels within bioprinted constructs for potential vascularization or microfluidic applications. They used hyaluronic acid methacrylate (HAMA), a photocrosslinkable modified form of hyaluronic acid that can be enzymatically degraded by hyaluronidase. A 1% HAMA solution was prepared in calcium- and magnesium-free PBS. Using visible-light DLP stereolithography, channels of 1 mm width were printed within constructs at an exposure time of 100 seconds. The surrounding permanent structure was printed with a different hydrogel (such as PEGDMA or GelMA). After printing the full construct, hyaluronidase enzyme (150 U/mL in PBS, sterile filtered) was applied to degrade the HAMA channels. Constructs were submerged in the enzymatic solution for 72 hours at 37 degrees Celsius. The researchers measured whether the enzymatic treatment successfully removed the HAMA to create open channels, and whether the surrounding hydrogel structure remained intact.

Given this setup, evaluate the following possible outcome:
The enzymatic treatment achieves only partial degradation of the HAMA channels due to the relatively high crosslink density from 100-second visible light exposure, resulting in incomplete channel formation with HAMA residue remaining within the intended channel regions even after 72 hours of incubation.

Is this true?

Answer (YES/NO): NO